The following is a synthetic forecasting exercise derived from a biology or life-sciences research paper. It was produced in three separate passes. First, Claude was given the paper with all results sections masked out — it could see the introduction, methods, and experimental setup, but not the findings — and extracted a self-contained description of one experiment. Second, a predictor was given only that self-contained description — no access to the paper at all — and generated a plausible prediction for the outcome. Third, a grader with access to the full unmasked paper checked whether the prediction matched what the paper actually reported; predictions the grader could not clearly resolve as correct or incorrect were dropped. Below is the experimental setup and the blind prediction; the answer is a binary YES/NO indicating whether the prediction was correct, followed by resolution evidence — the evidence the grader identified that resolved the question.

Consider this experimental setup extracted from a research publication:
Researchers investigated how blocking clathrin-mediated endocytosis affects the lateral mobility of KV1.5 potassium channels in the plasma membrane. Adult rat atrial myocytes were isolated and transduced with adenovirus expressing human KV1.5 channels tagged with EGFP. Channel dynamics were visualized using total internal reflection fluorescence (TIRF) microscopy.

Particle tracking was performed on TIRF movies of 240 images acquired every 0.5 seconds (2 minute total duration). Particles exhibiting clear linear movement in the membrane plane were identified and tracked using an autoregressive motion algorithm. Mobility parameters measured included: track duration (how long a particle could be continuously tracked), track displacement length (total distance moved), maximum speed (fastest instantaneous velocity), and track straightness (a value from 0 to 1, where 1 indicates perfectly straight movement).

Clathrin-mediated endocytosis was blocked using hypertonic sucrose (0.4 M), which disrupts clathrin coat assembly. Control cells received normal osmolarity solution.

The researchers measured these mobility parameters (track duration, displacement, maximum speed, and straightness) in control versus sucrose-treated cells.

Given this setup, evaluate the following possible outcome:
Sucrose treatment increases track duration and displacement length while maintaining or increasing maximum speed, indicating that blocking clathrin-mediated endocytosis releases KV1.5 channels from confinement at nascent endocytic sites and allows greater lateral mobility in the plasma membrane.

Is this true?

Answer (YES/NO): NO